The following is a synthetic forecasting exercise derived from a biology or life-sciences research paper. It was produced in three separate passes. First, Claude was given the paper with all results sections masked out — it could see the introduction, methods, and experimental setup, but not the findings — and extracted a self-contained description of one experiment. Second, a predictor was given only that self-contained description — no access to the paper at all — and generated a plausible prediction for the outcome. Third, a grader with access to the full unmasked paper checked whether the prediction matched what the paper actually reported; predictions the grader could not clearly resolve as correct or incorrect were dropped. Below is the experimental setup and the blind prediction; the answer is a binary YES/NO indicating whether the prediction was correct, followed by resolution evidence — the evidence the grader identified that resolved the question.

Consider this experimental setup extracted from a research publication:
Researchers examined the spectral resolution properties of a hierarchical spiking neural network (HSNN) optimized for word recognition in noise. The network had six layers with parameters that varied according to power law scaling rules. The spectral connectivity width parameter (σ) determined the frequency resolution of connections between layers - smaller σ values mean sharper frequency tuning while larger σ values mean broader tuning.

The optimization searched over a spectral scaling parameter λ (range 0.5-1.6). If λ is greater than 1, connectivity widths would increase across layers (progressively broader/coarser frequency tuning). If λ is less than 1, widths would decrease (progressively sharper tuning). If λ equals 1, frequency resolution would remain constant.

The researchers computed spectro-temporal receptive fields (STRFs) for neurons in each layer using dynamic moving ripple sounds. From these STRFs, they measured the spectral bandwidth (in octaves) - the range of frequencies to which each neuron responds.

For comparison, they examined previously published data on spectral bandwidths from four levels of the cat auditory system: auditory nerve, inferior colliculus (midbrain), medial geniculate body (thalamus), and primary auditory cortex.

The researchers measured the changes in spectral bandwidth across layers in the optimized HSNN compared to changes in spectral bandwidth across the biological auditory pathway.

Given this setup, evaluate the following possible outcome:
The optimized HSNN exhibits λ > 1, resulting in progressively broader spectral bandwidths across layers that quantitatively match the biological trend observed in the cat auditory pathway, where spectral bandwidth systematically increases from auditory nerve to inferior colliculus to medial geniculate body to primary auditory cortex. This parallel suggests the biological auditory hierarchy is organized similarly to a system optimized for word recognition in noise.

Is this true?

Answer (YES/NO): NO